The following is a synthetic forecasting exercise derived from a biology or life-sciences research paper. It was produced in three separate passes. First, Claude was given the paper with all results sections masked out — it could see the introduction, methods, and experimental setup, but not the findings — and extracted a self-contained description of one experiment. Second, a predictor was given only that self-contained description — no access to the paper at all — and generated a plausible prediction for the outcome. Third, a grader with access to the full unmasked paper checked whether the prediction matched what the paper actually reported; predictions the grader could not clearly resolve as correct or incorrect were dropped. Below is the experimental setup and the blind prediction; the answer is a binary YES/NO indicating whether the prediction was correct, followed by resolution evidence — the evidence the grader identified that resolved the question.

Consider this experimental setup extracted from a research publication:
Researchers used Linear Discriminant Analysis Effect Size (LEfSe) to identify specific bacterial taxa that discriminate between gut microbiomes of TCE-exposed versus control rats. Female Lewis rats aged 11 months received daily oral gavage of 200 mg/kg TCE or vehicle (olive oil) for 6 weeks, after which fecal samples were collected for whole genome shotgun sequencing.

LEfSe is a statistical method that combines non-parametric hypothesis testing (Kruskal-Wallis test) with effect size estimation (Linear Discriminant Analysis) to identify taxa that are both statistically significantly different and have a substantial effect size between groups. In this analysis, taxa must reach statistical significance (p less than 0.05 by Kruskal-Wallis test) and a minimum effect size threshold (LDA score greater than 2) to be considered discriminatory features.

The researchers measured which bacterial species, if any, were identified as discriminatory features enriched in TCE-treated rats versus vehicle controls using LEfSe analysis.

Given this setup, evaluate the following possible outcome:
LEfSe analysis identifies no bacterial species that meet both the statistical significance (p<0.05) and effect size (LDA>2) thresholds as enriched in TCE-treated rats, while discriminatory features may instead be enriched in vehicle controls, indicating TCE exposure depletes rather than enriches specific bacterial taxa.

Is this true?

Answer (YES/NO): NO